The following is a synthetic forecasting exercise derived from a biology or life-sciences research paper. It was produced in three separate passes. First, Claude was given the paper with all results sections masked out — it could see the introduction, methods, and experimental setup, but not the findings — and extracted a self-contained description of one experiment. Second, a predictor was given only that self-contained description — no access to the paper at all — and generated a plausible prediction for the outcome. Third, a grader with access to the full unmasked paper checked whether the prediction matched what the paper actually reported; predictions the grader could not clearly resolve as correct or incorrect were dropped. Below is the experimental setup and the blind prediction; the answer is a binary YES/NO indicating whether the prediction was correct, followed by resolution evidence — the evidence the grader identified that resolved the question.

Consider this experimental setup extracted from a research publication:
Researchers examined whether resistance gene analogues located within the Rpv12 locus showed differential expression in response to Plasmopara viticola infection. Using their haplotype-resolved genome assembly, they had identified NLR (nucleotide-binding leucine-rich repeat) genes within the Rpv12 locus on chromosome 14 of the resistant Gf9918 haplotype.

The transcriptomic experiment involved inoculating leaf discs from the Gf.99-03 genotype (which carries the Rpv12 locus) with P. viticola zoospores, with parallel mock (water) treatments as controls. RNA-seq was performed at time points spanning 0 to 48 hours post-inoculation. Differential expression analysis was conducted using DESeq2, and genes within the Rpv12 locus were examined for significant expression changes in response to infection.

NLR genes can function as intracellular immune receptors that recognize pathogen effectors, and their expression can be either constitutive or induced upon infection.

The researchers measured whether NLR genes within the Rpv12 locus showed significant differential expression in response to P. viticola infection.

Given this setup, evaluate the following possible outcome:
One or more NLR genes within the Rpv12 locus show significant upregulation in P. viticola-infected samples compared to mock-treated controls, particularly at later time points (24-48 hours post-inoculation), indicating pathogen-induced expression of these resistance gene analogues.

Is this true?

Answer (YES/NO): NO